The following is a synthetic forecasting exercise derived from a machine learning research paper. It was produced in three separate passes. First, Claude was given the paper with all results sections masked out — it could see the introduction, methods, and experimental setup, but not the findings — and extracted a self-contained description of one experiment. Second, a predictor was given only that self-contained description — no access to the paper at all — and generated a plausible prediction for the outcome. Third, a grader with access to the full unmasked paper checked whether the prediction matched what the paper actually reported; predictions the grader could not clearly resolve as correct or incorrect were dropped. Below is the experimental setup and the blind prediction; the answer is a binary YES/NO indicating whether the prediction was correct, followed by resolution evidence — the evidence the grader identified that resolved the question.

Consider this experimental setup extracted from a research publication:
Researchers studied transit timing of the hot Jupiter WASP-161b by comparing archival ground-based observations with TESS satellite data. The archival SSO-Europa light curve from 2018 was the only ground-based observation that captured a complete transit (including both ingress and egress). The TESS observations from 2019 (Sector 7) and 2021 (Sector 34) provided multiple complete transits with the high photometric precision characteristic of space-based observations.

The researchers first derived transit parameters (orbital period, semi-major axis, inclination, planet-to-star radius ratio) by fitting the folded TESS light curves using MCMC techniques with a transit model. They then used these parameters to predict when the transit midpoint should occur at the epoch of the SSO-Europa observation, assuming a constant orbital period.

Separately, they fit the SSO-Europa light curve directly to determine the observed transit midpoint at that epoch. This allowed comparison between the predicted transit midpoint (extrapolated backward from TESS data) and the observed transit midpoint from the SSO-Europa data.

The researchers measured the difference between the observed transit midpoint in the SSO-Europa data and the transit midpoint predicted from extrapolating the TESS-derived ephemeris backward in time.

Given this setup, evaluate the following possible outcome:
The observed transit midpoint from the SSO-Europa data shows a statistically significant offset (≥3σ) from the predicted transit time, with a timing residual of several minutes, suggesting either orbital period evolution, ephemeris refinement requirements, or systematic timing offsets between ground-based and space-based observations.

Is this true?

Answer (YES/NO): YES